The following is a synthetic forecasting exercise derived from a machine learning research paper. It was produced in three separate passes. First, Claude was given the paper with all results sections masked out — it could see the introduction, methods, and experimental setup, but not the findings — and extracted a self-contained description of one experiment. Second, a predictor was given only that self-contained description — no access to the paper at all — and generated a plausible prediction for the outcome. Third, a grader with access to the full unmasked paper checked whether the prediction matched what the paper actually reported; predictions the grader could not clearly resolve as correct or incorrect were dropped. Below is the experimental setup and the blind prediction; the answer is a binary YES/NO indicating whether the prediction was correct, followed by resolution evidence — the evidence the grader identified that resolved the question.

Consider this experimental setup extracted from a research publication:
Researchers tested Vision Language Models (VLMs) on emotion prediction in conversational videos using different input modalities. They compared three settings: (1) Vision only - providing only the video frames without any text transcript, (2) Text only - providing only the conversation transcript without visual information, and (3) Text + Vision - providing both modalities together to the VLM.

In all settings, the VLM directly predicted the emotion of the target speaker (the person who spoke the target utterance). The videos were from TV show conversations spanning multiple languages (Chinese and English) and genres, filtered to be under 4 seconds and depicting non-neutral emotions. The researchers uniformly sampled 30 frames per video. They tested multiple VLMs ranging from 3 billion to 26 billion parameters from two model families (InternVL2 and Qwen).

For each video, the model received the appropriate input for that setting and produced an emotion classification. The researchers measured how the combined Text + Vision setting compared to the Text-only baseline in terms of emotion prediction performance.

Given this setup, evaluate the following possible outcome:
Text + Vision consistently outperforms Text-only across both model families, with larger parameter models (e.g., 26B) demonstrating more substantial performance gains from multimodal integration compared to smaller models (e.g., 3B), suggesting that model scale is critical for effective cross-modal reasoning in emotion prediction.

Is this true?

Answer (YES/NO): NO